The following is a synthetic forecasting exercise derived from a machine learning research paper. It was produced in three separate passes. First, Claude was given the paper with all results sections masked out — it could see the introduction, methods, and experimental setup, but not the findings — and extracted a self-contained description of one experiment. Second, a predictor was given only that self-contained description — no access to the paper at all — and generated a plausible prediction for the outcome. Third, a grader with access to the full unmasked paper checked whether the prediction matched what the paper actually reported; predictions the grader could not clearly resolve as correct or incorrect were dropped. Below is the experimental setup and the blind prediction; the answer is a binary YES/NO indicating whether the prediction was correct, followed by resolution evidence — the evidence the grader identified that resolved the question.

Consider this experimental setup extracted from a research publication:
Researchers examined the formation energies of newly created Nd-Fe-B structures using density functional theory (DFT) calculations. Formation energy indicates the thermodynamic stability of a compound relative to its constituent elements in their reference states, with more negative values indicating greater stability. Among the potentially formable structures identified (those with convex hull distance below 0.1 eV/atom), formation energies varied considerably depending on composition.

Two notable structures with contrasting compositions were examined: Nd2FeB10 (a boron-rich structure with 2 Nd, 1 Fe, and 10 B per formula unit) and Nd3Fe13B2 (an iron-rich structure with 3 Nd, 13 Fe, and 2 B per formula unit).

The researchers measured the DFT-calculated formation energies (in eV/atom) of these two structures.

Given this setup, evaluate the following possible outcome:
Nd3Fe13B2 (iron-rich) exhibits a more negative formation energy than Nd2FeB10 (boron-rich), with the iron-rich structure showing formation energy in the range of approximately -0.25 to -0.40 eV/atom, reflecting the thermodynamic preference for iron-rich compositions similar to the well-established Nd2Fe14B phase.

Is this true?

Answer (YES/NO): NO